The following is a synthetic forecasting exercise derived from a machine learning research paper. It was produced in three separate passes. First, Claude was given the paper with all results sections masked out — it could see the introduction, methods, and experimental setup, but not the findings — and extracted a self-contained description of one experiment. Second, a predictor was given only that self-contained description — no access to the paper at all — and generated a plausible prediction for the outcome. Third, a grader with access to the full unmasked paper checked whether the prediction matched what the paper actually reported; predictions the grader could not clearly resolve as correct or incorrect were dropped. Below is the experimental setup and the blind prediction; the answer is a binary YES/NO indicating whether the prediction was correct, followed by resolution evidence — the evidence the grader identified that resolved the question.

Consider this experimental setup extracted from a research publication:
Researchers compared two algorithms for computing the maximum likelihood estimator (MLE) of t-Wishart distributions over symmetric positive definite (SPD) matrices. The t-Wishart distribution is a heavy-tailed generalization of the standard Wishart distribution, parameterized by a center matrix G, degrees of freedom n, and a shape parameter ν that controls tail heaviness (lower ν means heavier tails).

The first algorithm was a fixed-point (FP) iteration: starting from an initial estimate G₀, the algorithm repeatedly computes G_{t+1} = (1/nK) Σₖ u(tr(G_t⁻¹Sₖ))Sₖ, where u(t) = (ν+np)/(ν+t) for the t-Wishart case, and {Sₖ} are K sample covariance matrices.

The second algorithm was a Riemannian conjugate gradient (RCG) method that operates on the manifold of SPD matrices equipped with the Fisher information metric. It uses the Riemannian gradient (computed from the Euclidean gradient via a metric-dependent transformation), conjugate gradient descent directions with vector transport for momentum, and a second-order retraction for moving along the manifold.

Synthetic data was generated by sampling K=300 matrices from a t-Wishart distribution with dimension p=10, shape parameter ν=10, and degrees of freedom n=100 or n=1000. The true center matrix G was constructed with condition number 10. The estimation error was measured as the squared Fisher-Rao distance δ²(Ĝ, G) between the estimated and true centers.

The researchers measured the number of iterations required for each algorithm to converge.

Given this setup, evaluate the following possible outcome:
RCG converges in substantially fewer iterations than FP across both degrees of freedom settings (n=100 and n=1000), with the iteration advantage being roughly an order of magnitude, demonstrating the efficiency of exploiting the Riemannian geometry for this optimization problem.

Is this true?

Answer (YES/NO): NO